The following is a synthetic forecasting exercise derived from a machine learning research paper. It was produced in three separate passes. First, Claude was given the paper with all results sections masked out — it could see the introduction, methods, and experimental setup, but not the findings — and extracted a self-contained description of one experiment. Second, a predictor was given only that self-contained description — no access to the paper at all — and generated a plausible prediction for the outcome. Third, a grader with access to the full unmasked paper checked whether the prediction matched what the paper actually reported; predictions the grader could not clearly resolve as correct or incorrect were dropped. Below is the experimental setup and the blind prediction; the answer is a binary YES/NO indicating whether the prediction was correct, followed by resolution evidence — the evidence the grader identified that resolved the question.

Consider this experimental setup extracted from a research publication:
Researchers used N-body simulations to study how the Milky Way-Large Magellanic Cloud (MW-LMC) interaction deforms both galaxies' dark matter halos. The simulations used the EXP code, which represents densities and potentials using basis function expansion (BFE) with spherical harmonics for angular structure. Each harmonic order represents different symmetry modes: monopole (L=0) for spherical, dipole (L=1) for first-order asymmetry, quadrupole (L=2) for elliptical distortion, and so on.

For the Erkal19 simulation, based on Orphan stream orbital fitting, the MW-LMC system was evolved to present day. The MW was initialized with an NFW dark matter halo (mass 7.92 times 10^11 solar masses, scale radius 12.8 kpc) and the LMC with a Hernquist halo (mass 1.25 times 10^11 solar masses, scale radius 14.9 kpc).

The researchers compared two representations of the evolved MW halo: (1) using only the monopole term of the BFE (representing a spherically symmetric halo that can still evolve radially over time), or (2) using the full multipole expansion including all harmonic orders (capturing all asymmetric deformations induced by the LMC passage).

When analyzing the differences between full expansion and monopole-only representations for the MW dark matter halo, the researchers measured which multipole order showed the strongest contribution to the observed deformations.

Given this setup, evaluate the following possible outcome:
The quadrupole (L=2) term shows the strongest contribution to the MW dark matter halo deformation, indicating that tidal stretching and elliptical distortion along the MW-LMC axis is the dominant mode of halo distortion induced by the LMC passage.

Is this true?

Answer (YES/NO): NO